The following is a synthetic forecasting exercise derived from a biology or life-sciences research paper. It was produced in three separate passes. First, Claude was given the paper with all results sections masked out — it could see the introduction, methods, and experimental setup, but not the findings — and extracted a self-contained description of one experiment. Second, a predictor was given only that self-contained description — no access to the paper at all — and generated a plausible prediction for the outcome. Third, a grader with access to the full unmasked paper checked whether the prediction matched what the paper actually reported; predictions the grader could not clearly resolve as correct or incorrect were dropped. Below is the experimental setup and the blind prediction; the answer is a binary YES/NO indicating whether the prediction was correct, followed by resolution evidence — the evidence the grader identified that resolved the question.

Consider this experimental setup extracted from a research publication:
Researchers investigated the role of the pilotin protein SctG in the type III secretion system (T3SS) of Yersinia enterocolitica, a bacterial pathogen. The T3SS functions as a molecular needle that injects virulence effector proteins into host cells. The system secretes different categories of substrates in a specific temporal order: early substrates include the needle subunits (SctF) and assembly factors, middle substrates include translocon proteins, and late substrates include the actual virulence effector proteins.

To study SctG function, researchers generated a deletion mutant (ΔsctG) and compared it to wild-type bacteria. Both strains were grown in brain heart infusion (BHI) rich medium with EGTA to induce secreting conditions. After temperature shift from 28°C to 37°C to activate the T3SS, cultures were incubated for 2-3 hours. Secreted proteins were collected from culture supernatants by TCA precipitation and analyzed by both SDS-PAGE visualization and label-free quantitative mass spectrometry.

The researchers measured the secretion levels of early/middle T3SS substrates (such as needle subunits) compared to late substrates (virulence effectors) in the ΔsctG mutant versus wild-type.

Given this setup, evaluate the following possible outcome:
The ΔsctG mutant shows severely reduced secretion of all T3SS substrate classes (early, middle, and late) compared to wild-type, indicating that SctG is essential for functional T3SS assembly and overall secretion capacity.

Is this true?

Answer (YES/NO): NO